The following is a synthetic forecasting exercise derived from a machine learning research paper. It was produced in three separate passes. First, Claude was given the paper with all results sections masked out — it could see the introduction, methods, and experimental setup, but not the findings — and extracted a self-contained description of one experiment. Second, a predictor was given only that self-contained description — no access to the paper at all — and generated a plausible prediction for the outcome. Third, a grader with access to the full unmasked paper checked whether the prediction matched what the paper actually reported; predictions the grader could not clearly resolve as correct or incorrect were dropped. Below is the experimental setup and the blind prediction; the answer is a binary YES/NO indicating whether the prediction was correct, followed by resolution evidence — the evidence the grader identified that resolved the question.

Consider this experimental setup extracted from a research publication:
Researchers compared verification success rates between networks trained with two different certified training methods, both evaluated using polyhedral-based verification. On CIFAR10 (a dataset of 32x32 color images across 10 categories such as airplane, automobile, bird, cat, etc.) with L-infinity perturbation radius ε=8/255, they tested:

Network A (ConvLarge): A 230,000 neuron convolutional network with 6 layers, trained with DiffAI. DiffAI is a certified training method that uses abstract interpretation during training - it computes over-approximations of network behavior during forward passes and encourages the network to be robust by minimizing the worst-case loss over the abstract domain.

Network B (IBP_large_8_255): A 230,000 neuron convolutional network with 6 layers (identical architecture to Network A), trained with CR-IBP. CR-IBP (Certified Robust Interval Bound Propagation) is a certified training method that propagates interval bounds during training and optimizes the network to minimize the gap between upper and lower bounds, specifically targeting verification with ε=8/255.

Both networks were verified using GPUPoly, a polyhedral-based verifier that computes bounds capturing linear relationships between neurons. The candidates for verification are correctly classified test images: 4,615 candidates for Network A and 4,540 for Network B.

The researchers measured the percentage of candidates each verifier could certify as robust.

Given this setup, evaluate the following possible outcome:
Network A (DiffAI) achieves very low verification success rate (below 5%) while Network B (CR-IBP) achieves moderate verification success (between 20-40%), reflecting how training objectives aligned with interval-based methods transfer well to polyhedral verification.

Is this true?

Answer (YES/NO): NO